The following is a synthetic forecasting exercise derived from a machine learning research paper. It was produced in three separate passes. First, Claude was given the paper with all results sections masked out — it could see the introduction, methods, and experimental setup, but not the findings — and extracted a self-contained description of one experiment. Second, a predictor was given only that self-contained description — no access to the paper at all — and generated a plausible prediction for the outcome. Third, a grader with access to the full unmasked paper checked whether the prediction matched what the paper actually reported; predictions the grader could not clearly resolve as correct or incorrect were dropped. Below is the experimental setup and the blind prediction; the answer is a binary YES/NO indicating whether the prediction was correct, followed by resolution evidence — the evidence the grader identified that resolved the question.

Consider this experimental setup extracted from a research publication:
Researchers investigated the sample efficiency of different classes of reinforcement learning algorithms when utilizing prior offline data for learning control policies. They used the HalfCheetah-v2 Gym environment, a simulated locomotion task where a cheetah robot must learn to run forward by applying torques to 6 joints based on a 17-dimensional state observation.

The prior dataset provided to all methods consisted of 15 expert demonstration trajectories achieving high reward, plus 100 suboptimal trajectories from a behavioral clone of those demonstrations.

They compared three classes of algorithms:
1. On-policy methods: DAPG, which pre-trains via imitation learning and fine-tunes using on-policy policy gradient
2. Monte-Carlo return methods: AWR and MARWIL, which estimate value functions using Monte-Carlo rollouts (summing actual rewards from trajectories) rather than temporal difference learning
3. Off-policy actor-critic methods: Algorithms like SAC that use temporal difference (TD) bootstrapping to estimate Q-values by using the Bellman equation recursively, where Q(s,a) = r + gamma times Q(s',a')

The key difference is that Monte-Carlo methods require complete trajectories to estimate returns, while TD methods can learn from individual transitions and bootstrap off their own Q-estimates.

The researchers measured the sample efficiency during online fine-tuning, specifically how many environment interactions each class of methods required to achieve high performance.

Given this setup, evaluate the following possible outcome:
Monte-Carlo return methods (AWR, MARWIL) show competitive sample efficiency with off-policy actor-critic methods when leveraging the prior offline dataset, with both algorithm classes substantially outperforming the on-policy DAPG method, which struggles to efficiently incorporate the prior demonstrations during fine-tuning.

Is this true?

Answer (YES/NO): NO